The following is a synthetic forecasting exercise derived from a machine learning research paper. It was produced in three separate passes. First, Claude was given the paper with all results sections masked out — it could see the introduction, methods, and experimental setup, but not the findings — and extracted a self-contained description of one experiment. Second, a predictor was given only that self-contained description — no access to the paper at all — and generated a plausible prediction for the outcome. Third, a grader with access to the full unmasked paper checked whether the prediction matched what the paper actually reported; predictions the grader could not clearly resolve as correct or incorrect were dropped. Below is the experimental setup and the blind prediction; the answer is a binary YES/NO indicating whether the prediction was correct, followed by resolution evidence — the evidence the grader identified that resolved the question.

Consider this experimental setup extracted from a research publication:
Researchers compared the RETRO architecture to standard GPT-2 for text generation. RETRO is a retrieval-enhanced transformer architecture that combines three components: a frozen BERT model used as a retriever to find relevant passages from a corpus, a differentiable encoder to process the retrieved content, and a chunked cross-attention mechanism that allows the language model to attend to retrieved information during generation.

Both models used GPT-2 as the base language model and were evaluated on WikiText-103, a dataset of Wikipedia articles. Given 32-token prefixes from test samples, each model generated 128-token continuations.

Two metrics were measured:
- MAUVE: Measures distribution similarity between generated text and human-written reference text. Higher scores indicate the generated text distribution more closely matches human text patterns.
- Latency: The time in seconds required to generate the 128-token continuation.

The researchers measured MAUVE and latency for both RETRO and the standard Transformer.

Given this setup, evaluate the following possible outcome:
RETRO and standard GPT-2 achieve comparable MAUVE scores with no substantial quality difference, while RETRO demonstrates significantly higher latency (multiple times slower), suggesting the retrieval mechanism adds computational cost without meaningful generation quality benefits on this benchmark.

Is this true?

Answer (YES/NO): NO